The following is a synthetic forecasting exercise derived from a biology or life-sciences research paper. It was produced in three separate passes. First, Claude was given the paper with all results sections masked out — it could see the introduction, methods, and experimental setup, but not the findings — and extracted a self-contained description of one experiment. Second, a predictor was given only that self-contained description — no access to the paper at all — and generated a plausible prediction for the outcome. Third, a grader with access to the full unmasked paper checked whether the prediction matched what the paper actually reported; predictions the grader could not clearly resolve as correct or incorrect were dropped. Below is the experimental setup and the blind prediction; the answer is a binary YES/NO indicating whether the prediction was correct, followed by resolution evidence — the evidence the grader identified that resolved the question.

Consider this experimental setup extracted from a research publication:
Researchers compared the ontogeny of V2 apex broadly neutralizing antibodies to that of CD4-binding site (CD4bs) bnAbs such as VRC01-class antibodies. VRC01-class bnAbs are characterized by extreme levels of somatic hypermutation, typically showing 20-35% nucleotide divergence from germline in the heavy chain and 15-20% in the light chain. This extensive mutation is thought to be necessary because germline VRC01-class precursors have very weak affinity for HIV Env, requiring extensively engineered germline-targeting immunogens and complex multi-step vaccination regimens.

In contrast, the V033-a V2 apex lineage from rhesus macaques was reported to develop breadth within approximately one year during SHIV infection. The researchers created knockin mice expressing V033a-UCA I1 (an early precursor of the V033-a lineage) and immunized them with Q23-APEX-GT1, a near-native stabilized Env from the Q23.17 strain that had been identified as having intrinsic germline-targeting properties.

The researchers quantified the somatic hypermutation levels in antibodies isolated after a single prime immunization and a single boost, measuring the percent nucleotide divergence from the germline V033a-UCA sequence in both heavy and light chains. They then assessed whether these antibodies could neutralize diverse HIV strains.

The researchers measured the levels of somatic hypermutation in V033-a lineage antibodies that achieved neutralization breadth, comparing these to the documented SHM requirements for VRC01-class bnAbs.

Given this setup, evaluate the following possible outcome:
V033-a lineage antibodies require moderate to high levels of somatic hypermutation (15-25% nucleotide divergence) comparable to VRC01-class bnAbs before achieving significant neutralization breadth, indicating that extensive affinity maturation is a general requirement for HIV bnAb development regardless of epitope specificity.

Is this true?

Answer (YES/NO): NO